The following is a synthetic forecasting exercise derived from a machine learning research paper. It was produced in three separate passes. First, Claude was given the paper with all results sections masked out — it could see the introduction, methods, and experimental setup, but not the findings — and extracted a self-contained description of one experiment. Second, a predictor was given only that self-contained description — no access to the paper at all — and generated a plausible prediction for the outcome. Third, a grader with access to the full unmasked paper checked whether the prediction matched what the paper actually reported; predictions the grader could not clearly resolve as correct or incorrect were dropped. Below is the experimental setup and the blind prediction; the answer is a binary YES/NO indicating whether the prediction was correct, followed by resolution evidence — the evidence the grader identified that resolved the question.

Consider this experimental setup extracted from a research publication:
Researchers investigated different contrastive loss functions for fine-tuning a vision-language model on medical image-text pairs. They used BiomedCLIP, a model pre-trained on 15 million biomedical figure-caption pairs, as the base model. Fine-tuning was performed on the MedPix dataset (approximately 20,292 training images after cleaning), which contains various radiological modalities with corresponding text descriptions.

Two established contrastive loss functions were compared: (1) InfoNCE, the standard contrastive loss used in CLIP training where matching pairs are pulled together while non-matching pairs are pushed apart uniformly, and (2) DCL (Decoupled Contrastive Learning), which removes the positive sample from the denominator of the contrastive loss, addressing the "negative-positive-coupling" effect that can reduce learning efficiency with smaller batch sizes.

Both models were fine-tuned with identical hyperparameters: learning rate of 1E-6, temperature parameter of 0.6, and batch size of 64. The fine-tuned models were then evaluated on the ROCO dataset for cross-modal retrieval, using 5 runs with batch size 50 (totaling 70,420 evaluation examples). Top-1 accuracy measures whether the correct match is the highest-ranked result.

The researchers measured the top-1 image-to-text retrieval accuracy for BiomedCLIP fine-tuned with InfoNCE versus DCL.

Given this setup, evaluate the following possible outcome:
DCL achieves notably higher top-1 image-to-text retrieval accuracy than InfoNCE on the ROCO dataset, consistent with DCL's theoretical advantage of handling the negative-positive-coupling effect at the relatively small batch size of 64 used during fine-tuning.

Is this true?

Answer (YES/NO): NO